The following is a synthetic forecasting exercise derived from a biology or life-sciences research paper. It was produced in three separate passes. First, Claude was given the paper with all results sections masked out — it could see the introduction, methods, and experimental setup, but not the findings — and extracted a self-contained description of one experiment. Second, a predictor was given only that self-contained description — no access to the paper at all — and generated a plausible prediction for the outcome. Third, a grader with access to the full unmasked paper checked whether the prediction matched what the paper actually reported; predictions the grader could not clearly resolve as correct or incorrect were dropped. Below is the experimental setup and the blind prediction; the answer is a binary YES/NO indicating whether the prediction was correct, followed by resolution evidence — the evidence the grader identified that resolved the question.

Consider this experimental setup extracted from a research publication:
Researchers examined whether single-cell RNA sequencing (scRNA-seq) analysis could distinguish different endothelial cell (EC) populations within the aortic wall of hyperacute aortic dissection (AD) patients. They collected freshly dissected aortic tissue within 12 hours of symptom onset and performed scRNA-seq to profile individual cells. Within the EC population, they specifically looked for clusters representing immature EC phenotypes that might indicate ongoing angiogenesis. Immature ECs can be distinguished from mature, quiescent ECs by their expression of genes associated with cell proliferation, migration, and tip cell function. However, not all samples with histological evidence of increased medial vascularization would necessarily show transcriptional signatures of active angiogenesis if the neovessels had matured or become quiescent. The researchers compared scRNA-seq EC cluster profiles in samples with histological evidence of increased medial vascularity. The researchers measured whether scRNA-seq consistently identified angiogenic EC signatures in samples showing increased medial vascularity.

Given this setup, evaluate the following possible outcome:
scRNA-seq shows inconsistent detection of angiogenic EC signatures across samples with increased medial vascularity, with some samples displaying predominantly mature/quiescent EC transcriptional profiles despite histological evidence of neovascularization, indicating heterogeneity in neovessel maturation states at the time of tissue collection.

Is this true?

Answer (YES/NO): YES